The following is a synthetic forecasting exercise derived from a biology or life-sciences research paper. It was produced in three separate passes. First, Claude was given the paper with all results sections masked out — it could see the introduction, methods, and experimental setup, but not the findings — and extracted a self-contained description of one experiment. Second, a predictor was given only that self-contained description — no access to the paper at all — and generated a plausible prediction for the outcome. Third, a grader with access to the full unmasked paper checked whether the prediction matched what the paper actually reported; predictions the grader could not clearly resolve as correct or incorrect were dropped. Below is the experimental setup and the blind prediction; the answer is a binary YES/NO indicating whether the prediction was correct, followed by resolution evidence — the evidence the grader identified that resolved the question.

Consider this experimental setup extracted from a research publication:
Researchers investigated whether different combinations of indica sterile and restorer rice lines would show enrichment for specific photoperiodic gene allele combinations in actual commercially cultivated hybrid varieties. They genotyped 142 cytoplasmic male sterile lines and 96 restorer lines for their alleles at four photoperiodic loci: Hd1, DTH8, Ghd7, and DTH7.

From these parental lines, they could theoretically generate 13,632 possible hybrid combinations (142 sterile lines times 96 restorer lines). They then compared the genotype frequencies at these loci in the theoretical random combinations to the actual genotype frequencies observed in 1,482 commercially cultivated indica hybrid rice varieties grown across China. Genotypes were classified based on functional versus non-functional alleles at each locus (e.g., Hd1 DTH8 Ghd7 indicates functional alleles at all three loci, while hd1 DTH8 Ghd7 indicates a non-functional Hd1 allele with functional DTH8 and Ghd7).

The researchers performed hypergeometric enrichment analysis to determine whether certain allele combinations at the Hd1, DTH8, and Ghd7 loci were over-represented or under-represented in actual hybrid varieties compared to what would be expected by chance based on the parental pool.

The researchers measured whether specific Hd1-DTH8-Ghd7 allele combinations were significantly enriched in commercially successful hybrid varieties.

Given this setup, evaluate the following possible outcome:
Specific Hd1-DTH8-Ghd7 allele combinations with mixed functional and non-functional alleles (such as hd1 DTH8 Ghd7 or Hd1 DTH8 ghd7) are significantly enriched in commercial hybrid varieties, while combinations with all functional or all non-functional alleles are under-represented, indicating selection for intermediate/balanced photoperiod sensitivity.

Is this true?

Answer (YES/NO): NO